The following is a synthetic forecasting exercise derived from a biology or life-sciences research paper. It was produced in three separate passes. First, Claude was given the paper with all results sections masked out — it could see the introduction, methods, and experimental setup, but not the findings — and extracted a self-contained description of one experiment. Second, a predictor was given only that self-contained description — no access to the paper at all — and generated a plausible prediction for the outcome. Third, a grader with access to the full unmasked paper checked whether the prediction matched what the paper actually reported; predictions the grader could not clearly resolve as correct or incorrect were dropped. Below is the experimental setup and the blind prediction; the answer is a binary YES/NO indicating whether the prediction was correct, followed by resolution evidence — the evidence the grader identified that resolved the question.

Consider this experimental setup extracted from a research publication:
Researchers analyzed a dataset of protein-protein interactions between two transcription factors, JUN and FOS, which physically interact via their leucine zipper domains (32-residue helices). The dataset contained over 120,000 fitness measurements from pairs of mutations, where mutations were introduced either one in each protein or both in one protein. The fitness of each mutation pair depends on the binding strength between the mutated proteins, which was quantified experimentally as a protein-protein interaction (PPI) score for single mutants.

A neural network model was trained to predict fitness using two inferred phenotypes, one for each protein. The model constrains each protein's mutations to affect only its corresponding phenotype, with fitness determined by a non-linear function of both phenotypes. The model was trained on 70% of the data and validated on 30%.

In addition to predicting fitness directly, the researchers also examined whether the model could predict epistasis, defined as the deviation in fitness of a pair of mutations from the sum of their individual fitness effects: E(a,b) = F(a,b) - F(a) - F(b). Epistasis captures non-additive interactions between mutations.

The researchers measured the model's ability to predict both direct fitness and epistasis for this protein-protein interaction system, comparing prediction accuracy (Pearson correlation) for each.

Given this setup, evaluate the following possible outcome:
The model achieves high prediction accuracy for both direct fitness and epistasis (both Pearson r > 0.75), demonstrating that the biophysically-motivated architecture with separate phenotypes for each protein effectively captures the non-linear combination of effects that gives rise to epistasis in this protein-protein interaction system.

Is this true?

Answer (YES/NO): NO